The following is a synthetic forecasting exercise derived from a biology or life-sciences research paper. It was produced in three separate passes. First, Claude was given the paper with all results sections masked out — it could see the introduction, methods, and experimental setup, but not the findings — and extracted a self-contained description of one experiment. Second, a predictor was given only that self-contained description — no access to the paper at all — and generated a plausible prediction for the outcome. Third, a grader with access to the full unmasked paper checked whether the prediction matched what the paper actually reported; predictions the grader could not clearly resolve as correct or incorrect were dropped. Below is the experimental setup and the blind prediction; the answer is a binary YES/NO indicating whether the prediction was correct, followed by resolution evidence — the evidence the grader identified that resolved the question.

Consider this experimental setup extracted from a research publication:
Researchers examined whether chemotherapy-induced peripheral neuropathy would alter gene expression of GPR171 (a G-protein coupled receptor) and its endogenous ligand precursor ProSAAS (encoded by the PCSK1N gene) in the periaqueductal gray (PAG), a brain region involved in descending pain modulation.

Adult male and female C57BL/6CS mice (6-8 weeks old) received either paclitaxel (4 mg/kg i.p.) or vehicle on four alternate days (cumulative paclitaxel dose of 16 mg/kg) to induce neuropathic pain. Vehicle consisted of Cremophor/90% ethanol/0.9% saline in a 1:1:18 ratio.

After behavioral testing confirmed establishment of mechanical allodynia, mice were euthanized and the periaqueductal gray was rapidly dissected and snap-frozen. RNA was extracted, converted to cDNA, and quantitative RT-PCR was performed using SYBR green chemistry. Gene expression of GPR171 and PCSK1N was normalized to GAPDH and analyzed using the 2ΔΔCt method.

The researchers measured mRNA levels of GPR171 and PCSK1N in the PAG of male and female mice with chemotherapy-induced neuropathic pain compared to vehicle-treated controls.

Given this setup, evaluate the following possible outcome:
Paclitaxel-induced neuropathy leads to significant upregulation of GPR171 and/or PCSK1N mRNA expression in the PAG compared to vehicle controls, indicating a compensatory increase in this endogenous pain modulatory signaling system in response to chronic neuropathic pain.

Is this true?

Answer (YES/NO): NO